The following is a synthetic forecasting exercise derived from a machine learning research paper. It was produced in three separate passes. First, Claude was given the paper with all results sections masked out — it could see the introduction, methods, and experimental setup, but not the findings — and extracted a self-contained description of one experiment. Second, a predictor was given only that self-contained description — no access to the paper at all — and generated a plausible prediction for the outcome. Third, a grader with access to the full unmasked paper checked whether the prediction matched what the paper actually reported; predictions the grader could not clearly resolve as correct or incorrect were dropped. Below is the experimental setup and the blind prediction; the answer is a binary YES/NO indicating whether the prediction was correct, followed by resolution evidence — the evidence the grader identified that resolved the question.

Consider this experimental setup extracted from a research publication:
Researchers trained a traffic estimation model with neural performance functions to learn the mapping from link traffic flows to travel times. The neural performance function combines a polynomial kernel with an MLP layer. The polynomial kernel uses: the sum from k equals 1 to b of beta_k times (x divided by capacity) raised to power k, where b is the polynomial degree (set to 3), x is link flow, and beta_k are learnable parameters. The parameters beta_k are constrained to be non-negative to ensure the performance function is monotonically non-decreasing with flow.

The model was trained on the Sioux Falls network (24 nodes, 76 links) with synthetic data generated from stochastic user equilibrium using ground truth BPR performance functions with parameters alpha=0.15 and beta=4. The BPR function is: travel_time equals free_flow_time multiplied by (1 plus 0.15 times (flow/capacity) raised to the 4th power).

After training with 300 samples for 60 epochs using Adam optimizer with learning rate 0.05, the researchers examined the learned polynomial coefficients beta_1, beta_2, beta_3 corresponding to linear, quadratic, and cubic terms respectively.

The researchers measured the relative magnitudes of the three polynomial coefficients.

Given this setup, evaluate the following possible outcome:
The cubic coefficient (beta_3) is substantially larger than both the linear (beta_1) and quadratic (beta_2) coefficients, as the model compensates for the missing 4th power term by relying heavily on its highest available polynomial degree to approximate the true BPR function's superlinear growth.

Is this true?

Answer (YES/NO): YES